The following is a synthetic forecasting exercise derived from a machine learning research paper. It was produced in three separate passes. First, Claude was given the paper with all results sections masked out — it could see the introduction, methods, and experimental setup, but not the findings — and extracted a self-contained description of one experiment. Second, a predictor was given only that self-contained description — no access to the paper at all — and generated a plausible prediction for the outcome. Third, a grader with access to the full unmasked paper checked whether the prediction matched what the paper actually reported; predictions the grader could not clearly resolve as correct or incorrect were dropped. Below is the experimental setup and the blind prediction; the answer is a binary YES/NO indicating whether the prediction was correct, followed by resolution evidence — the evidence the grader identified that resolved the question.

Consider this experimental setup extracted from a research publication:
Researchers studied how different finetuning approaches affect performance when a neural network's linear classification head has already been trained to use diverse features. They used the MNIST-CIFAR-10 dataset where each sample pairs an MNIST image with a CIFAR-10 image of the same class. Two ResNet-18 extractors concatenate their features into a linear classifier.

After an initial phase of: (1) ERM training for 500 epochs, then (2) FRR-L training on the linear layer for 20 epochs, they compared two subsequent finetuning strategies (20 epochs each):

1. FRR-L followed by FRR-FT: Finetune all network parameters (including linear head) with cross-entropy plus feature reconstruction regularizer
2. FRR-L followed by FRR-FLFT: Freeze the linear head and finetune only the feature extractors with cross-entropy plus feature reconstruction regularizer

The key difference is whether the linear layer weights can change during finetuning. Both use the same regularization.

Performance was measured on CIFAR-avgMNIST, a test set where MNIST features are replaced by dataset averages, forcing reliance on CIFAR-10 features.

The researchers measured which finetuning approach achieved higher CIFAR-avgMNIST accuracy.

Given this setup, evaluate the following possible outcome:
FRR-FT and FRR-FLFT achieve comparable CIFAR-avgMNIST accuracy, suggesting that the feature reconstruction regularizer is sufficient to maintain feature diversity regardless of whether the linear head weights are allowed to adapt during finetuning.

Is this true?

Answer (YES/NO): NO